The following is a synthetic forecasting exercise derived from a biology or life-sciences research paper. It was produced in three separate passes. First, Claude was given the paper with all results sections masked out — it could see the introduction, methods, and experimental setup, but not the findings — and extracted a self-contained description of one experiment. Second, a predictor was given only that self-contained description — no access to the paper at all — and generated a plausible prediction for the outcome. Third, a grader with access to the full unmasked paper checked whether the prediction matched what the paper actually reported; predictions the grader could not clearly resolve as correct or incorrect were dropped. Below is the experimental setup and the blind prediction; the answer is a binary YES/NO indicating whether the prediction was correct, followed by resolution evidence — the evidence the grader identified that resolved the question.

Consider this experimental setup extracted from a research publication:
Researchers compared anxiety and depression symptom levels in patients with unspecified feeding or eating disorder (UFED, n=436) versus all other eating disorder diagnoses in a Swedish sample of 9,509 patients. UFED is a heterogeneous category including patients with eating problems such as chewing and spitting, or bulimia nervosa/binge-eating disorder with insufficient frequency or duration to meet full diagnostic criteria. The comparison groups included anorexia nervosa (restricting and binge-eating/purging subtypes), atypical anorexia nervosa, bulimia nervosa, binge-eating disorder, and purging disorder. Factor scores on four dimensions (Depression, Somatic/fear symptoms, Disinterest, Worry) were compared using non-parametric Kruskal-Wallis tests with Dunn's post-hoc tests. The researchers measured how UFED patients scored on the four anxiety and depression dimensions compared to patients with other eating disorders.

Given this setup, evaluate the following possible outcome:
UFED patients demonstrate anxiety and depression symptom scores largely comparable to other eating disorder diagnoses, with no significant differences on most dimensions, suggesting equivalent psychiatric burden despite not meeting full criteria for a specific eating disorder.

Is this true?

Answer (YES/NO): NO